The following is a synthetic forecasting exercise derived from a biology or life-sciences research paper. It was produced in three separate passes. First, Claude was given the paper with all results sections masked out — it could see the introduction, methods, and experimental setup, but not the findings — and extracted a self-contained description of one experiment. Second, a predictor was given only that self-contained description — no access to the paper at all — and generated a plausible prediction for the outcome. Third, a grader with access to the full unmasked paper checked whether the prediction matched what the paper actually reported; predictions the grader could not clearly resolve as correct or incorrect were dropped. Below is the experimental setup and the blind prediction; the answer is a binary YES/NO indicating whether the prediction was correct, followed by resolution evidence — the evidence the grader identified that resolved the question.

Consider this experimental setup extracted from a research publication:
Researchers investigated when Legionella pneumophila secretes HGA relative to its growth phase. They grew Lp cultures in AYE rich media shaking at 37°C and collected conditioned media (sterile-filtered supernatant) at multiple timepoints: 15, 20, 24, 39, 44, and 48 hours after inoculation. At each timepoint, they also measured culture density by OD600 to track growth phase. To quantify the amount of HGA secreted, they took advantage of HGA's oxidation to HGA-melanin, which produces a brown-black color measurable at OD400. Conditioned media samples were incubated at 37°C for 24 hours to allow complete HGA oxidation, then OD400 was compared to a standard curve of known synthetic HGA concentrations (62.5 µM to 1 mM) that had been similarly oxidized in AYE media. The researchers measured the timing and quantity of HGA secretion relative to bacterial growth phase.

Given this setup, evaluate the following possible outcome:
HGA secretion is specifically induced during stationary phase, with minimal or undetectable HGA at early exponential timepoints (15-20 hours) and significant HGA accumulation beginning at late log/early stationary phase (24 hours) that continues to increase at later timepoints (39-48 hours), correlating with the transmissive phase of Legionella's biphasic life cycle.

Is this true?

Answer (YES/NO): YES